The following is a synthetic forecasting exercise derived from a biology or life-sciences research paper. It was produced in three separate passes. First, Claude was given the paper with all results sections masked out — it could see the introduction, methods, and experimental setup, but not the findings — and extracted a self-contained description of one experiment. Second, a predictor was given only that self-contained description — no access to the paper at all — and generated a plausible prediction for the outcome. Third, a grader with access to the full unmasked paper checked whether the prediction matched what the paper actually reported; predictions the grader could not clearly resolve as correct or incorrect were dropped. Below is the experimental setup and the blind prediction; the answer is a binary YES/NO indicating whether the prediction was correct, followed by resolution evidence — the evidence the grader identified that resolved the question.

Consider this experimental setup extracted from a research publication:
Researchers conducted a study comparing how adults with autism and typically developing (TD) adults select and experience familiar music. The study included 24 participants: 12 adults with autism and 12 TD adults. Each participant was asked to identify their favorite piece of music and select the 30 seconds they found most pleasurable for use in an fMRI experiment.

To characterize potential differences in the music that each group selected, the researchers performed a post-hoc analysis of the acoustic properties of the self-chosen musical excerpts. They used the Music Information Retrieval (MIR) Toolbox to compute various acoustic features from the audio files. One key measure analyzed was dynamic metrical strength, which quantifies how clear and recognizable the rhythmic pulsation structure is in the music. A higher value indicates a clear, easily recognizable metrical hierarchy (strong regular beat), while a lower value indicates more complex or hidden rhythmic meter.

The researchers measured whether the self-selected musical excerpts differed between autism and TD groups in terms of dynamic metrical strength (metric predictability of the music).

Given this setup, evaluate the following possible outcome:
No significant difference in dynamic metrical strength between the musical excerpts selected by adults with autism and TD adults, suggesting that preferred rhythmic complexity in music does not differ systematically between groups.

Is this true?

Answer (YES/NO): NO